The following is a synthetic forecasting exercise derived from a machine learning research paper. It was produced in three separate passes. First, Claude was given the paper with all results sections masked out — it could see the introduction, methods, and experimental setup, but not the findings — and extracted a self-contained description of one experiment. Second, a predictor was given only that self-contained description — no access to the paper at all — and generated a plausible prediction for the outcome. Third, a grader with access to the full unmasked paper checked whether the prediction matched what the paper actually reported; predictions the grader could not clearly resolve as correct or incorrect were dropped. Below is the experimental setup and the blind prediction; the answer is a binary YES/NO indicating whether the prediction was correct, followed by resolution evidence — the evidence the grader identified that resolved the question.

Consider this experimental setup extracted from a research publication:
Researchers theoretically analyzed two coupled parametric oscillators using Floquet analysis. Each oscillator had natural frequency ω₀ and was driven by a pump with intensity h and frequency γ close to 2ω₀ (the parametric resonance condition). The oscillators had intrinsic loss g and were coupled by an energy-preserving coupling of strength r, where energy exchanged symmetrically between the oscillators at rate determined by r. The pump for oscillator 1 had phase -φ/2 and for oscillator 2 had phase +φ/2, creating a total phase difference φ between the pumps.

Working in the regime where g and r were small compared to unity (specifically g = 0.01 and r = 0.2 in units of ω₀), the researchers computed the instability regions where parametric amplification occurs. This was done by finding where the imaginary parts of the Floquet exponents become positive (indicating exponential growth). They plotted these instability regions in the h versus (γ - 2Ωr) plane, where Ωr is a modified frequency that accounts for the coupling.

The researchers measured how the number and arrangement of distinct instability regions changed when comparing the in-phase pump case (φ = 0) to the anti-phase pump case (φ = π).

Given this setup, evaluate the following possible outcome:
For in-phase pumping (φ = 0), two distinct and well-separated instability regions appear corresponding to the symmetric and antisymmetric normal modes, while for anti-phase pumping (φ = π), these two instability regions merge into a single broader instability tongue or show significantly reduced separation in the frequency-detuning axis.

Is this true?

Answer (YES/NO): NO